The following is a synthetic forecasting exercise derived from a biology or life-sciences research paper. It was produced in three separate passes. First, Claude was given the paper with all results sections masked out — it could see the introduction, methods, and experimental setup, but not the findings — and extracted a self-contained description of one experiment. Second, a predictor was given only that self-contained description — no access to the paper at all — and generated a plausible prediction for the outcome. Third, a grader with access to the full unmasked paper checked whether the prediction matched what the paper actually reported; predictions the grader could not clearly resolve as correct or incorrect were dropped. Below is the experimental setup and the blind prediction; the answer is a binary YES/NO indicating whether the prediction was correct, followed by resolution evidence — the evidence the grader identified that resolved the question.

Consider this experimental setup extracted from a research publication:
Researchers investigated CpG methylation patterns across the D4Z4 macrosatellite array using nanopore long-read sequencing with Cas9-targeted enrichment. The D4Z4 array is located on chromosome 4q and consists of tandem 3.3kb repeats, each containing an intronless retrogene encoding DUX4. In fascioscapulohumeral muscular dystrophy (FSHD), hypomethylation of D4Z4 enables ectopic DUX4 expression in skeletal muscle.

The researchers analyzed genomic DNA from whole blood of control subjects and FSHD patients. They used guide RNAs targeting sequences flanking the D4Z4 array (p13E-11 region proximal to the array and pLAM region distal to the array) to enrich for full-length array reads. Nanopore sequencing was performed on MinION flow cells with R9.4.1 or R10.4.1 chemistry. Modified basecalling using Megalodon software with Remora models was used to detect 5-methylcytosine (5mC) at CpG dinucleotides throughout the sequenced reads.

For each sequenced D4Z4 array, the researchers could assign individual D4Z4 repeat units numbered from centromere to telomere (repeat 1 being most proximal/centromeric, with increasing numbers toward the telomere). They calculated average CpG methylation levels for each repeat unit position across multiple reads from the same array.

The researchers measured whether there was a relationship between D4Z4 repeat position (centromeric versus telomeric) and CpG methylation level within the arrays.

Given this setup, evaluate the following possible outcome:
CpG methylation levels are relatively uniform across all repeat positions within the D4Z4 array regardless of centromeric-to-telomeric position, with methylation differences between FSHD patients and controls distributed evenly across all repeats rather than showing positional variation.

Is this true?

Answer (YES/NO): NO